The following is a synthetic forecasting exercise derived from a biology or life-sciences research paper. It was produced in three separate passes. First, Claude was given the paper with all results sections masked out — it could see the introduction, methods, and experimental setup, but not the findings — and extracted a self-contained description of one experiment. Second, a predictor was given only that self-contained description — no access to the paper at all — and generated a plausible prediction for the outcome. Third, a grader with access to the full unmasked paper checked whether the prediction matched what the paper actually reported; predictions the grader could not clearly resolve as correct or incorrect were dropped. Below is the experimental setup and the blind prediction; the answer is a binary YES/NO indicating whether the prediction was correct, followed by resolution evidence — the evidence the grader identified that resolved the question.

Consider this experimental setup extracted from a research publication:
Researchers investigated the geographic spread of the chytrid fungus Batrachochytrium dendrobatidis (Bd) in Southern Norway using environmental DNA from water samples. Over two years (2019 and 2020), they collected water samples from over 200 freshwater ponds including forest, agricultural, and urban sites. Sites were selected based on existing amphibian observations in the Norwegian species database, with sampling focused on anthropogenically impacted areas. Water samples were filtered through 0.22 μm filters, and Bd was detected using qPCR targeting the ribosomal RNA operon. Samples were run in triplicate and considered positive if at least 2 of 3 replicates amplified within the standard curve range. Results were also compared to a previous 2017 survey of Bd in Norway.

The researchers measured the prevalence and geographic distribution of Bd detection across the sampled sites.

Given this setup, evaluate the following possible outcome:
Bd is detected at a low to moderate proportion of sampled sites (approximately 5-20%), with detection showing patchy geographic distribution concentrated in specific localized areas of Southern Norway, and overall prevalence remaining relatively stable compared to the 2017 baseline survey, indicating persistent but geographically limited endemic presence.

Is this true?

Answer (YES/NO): NO